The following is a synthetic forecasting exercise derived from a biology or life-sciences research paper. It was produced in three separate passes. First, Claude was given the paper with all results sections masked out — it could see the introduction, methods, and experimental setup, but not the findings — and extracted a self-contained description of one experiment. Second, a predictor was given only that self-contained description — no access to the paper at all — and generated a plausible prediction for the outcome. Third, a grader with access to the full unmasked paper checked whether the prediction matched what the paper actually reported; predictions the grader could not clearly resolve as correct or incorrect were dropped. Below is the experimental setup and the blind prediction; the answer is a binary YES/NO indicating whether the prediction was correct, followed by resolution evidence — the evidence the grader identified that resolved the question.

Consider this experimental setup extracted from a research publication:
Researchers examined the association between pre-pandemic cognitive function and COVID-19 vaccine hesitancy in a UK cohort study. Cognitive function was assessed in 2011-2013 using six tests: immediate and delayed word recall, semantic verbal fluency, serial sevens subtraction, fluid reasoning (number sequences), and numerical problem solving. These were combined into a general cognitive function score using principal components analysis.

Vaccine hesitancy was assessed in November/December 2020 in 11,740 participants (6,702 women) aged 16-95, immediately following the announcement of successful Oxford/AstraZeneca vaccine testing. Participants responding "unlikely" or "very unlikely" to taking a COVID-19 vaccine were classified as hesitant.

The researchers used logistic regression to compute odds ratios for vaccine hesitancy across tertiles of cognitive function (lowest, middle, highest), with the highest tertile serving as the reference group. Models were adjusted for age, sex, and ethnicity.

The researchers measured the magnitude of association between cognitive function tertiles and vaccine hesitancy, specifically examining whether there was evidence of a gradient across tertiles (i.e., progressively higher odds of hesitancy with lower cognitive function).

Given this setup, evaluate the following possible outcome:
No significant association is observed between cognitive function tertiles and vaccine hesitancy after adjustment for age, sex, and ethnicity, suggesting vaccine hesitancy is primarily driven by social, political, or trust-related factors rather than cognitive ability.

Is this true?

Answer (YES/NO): NO